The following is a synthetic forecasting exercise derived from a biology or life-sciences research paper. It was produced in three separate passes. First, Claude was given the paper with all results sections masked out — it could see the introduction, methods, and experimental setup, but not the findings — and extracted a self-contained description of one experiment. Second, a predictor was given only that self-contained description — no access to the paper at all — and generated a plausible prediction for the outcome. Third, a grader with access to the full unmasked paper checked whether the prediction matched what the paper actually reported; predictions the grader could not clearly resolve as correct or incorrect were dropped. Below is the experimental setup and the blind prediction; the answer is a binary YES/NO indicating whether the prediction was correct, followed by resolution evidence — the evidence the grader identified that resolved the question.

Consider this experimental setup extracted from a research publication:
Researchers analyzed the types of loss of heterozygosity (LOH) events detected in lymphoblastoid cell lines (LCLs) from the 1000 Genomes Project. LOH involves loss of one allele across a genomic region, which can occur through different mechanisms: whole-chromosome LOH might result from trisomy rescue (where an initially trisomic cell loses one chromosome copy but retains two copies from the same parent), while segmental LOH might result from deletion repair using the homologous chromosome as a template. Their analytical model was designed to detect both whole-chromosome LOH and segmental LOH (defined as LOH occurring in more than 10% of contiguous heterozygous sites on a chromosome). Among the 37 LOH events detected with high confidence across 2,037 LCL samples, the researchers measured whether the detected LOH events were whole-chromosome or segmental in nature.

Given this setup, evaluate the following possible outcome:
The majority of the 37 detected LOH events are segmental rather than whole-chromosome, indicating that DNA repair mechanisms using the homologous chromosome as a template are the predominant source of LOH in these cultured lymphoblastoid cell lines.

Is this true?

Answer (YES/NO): YES